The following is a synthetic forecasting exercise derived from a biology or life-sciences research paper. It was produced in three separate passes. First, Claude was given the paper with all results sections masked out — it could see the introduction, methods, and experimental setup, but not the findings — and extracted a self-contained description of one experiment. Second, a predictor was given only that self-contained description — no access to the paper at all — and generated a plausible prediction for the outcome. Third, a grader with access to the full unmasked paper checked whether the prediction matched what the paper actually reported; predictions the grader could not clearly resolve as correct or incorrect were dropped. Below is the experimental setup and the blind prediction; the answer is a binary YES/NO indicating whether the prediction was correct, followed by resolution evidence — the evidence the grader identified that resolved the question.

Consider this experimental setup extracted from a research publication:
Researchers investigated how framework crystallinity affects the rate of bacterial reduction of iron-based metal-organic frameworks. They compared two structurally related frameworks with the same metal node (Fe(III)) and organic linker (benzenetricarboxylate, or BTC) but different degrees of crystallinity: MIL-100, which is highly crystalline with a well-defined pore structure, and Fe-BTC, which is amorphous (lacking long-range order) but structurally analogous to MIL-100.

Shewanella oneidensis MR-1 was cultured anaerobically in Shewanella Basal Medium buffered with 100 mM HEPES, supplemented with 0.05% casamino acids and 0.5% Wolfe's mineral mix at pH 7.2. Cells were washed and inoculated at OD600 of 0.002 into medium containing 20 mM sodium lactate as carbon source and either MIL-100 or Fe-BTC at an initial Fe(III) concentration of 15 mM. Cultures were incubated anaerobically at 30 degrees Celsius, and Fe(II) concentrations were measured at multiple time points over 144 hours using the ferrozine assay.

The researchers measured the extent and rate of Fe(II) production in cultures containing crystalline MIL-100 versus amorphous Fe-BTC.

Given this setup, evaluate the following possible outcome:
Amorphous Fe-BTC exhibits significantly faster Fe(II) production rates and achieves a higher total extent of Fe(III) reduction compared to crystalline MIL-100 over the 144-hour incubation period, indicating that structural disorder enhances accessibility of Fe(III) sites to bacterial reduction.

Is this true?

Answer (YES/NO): NO